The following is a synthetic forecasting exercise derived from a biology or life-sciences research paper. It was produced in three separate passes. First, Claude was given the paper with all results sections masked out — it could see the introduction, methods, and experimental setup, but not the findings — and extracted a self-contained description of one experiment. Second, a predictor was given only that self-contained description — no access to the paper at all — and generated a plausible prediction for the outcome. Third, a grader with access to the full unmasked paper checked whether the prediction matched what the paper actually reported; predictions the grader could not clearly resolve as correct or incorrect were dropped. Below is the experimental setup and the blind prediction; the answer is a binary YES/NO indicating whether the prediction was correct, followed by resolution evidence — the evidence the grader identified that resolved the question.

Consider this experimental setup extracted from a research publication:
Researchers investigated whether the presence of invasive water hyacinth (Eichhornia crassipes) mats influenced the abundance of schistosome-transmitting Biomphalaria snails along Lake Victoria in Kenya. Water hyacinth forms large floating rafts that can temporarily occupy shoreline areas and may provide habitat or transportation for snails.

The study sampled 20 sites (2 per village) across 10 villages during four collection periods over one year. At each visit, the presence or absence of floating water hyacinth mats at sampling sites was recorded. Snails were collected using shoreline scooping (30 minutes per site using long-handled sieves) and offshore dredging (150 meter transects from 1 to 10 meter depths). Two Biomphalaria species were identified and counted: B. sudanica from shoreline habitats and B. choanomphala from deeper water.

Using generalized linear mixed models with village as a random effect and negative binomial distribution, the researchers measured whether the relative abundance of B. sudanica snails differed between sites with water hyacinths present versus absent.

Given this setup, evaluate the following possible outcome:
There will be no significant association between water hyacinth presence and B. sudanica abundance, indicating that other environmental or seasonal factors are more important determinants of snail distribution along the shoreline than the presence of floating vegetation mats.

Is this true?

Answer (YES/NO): NO